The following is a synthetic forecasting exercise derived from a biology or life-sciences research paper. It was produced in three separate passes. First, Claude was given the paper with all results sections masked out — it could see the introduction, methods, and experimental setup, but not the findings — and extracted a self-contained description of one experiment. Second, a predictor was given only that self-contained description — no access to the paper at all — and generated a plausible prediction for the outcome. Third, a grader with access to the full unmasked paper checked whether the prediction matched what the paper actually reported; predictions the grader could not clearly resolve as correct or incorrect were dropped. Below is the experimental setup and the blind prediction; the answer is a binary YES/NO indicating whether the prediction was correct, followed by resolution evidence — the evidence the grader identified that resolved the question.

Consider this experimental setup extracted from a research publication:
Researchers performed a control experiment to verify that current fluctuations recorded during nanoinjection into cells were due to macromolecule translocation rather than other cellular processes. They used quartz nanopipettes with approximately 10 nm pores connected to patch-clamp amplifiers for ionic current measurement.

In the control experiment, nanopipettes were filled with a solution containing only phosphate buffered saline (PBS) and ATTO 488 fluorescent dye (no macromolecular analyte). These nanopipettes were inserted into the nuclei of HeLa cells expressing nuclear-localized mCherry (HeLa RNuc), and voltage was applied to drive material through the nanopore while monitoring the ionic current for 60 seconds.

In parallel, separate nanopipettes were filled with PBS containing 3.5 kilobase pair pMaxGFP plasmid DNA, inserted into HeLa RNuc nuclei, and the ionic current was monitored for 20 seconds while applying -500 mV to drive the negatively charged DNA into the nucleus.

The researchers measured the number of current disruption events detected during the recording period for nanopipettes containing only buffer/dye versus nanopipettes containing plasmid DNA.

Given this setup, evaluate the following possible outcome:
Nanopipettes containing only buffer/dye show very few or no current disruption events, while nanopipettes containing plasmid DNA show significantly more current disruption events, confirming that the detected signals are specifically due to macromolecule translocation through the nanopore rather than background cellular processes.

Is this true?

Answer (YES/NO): YES